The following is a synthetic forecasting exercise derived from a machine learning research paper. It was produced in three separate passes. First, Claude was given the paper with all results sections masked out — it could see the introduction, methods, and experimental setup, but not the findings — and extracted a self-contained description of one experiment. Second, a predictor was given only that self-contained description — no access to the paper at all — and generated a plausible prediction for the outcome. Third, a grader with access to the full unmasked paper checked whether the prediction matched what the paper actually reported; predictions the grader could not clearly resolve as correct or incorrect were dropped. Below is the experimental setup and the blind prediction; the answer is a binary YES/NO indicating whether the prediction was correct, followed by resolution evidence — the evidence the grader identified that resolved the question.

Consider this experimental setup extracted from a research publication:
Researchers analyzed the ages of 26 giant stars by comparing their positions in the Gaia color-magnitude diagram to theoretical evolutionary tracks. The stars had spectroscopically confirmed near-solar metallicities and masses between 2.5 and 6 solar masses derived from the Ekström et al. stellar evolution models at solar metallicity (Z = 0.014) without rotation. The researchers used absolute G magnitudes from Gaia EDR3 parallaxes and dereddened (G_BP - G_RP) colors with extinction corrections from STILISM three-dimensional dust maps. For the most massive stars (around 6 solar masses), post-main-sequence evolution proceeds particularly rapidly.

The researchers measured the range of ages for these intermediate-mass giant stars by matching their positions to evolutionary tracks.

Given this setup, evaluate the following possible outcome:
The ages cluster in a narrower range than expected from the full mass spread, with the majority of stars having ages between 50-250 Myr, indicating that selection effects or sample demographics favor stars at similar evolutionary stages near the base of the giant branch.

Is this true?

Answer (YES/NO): NO